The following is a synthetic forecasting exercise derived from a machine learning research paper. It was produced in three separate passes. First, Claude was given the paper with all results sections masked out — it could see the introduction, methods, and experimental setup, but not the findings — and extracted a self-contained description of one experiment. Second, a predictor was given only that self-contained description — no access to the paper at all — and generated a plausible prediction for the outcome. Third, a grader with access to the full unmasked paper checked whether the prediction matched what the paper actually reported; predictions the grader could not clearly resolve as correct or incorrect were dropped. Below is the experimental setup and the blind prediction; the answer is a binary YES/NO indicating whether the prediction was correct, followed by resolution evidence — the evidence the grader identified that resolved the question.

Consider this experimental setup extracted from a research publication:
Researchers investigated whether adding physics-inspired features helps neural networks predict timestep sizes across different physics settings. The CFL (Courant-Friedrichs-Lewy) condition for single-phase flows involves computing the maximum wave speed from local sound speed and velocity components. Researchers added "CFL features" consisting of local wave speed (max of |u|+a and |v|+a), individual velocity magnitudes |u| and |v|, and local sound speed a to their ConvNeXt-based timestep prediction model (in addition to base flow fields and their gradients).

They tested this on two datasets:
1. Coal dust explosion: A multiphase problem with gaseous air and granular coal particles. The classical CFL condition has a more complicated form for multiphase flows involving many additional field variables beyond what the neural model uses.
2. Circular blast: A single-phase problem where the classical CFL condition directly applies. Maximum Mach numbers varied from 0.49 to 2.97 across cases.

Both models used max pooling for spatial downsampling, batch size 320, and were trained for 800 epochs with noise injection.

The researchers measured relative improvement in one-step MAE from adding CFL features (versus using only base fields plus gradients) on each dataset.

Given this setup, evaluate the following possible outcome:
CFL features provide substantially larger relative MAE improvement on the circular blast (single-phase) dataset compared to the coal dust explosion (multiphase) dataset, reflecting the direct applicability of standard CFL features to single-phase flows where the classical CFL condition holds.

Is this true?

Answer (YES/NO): NO